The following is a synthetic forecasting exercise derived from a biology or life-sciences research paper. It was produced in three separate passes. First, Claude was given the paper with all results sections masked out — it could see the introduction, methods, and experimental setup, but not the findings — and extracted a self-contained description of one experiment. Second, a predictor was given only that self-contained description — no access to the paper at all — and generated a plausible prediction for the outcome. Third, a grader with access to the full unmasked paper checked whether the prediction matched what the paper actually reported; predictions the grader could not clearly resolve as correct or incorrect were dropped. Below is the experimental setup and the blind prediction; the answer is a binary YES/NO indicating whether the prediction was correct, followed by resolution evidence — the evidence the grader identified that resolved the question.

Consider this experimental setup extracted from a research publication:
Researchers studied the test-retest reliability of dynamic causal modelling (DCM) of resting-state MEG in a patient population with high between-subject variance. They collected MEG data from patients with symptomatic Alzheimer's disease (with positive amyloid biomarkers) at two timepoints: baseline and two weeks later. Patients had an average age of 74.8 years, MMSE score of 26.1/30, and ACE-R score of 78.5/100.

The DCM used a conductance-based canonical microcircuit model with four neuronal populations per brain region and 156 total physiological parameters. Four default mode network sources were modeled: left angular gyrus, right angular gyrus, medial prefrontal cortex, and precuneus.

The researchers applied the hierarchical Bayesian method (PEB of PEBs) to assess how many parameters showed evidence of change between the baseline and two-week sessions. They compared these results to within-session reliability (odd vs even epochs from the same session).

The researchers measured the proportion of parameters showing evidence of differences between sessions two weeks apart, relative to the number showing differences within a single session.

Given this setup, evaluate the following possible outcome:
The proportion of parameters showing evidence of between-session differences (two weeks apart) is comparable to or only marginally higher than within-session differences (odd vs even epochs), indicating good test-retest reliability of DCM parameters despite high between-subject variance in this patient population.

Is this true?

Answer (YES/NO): YES